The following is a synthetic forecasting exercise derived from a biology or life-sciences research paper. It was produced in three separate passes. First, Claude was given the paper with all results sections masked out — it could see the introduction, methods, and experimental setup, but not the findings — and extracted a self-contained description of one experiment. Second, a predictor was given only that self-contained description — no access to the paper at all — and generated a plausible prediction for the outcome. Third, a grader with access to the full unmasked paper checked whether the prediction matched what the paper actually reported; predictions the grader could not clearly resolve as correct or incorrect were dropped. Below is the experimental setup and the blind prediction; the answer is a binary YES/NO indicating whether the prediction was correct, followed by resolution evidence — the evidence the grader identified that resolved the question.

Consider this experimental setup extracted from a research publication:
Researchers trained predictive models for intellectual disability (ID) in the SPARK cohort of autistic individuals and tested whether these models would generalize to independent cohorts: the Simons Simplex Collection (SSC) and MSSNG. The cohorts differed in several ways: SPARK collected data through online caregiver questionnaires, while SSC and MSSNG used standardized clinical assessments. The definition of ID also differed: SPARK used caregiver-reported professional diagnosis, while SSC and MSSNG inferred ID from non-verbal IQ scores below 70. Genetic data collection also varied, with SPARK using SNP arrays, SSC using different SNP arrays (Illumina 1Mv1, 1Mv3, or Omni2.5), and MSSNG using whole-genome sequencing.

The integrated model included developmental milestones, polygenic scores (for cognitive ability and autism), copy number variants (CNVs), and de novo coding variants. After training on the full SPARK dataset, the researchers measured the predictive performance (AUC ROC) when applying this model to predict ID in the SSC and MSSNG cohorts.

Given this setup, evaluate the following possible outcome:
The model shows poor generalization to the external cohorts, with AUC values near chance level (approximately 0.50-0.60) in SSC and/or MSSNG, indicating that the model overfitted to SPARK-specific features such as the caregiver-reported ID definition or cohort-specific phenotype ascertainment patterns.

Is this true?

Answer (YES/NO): NO